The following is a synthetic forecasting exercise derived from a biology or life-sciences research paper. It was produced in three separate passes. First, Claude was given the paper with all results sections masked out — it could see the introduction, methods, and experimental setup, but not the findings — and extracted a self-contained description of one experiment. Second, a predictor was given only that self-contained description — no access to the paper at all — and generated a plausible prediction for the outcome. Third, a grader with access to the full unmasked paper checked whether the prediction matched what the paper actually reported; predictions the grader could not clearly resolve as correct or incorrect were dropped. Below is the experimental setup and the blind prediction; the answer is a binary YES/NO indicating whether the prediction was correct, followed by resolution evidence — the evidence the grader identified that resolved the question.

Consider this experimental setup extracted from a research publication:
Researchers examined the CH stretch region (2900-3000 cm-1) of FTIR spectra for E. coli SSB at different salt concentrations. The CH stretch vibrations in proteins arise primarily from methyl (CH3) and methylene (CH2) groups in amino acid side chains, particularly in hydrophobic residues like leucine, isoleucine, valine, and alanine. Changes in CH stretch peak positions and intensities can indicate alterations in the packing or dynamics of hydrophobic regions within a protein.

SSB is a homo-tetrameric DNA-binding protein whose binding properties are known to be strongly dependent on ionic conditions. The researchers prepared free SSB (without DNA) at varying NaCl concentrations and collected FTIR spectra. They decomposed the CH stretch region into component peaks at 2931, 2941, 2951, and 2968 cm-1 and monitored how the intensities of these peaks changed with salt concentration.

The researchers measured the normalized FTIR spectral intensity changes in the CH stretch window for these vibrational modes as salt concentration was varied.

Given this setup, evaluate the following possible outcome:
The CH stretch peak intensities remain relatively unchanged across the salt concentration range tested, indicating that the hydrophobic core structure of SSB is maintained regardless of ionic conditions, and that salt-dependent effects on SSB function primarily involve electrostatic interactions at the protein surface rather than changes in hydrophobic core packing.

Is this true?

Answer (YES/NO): NO